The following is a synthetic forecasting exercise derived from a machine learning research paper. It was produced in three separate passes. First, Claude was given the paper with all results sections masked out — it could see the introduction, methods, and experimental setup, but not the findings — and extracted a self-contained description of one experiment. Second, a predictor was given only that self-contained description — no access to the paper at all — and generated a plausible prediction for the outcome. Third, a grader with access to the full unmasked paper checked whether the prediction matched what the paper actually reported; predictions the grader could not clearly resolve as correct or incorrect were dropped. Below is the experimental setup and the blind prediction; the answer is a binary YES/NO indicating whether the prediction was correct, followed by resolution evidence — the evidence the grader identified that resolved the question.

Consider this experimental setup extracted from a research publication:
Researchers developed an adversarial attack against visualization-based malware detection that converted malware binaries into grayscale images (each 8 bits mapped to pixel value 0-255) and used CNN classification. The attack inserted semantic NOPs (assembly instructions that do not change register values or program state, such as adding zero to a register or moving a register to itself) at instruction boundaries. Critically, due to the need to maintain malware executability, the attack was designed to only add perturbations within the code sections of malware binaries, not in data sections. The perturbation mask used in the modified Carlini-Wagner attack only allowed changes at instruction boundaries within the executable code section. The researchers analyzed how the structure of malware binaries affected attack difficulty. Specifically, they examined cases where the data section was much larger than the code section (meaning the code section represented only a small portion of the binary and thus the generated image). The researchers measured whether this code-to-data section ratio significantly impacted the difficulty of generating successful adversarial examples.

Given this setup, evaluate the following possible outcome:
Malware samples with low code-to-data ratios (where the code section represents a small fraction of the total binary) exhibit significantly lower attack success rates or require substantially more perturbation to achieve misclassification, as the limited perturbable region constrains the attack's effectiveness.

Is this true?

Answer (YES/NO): YES